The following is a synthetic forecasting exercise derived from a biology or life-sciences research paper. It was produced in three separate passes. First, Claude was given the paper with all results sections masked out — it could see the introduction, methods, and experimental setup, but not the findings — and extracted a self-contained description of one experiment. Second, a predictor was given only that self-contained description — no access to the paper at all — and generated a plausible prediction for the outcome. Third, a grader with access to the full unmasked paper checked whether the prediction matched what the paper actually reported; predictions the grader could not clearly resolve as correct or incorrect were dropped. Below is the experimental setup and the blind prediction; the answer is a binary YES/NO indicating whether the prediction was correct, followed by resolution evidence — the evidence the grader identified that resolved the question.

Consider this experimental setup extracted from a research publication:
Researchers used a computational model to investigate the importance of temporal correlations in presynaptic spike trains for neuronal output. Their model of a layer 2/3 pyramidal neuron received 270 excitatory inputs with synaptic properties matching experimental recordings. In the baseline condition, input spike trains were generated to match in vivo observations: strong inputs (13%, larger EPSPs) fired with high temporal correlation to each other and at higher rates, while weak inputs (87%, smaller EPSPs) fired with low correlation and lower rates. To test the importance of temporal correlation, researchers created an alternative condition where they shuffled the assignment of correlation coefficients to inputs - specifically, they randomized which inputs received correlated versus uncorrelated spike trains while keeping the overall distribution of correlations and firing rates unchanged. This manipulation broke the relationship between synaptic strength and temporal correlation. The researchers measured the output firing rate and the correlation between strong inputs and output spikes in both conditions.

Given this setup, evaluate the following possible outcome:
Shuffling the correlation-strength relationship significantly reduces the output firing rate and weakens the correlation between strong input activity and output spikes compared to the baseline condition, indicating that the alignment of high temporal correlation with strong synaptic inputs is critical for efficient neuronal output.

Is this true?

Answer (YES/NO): YES